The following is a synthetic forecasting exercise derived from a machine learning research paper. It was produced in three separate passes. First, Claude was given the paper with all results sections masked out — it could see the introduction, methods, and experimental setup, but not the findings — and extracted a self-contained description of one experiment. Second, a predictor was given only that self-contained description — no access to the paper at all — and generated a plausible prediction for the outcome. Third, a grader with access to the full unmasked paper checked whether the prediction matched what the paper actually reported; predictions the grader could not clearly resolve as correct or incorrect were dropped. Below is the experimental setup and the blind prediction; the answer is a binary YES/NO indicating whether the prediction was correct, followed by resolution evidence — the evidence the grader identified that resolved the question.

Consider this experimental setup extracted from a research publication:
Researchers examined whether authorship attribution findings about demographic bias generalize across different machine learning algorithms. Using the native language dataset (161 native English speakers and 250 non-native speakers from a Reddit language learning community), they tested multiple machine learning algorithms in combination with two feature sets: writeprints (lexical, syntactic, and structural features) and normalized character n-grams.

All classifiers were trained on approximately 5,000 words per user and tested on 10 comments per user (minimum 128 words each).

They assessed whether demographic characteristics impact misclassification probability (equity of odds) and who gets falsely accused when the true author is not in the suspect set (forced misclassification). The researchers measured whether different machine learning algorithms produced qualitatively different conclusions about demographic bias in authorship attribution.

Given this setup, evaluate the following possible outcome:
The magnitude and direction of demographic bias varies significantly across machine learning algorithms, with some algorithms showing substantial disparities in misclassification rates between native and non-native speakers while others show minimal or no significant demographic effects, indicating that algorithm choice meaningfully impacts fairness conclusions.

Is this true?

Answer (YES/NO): NO